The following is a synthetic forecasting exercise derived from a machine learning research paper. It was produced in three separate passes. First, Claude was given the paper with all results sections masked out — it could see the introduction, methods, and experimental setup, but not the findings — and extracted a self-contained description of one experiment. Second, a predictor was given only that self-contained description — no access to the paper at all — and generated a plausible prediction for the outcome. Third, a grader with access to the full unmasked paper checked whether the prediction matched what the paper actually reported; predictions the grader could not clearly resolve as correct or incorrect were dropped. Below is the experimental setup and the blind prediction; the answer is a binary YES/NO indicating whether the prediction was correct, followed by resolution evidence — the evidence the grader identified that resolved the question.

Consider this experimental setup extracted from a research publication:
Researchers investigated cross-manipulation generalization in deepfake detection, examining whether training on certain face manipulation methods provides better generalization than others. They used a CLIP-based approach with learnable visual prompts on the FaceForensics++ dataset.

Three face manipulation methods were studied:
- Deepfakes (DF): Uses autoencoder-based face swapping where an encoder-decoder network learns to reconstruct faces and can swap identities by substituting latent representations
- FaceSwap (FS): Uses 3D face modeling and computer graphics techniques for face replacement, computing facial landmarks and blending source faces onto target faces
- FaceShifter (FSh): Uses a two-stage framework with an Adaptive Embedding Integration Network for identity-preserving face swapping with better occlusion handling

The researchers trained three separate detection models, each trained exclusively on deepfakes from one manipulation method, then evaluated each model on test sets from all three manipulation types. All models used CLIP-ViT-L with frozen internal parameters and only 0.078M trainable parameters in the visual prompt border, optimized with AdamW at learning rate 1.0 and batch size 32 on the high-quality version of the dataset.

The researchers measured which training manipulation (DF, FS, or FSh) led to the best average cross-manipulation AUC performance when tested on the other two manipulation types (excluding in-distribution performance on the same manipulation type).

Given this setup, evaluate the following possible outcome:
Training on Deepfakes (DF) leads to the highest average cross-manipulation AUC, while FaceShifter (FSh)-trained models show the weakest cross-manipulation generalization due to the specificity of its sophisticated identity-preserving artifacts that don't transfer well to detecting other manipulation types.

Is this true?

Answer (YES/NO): NO